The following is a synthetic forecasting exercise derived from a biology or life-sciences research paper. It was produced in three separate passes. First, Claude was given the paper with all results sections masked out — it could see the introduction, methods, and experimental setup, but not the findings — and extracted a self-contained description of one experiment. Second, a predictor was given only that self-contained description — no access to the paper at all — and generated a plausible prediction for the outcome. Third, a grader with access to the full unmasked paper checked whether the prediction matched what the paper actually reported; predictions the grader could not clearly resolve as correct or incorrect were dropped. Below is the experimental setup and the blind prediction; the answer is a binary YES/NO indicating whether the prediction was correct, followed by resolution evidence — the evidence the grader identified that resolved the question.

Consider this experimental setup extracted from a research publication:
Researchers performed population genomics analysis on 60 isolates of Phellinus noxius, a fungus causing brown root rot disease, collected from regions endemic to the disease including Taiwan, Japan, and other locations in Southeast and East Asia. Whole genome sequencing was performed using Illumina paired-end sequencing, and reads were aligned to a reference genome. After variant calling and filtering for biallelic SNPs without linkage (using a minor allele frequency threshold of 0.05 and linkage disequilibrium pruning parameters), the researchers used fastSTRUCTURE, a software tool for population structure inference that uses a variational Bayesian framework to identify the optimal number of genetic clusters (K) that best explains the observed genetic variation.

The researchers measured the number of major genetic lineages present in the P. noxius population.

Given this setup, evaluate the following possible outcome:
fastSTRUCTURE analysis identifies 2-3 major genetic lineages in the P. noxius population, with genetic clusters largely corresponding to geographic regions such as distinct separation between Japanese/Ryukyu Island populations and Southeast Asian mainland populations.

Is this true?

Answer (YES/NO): NO